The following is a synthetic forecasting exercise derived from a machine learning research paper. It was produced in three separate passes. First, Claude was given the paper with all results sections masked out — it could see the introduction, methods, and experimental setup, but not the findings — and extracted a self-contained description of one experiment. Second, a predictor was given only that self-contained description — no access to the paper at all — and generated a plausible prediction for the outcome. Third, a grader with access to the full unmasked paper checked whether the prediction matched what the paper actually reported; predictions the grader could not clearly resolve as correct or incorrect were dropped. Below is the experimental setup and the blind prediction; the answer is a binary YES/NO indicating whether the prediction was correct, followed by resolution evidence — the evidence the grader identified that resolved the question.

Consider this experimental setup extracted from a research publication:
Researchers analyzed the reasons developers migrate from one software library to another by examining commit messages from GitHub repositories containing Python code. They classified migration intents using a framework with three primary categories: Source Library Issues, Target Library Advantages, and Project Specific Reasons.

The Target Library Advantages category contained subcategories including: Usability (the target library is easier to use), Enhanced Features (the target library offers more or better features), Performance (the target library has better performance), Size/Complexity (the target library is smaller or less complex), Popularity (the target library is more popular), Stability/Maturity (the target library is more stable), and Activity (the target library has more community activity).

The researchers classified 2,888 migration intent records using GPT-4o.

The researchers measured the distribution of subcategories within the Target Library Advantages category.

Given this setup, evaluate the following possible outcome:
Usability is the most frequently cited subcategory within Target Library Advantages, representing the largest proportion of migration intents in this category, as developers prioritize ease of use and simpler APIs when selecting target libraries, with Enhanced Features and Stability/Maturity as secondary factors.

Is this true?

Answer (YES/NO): NO